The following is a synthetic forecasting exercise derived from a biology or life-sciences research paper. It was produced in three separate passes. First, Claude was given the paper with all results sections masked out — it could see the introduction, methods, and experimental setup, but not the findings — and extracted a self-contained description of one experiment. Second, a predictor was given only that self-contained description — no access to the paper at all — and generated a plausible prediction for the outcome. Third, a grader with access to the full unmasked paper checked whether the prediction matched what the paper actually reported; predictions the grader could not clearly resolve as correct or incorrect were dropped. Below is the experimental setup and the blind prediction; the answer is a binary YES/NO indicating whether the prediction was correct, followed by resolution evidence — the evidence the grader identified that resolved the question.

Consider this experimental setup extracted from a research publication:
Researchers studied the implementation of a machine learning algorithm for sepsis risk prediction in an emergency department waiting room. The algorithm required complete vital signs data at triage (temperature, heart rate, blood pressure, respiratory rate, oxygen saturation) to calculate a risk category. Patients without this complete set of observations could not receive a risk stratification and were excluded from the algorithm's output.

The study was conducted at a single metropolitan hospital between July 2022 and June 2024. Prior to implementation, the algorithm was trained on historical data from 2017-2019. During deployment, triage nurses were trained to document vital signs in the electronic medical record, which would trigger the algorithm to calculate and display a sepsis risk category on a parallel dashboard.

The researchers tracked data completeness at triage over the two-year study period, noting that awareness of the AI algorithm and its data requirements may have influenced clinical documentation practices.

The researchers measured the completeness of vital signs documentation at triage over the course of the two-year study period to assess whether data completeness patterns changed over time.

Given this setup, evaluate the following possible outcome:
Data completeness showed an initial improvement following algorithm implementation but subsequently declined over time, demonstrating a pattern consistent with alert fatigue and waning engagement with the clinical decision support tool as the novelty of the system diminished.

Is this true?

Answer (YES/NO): NO